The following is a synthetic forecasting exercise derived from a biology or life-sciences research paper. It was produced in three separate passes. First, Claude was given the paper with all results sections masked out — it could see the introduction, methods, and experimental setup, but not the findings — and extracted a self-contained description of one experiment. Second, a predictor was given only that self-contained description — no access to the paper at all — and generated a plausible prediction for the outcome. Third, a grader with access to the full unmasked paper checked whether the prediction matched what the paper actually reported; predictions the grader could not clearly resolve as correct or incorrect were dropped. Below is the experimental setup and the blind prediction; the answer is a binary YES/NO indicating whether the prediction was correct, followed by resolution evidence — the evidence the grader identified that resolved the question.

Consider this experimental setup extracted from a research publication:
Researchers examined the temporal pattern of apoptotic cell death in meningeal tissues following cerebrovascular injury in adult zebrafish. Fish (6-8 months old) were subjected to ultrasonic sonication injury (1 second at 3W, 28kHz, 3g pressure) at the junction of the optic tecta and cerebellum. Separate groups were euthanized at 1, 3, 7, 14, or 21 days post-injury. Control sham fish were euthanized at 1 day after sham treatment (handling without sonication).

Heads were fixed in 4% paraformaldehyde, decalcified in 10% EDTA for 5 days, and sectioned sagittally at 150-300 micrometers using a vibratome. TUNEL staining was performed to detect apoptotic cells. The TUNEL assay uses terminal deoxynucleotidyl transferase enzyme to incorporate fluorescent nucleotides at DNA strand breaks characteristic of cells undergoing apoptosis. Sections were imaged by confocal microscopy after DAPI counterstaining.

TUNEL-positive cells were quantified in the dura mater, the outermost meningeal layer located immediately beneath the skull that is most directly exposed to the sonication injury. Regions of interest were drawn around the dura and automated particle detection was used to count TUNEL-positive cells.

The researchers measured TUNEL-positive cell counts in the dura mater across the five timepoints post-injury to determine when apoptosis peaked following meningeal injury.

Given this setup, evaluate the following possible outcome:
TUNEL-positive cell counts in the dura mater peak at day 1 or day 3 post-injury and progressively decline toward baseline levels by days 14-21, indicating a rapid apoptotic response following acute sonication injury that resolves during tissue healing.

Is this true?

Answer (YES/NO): YES